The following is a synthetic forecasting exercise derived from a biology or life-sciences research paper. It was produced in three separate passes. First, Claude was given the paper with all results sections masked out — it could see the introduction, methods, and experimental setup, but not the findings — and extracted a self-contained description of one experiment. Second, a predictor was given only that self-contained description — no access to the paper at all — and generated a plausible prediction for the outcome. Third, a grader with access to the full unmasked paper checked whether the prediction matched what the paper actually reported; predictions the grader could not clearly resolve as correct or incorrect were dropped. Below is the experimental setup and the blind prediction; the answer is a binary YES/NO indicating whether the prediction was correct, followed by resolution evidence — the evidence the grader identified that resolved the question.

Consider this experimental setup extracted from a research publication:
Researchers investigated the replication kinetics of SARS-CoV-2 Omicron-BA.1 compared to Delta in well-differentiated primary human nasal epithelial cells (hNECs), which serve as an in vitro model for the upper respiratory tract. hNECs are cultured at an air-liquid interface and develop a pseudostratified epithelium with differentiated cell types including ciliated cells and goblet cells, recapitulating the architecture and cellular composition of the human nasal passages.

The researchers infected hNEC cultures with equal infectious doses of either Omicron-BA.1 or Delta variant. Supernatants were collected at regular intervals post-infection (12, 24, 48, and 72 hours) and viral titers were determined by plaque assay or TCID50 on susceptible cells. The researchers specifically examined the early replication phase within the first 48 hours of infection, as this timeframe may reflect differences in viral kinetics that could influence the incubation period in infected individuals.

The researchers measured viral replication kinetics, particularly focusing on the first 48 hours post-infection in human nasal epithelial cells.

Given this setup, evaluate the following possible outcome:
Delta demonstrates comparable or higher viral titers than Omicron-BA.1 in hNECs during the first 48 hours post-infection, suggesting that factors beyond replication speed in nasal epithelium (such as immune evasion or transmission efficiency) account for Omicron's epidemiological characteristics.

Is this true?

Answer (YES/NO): NO